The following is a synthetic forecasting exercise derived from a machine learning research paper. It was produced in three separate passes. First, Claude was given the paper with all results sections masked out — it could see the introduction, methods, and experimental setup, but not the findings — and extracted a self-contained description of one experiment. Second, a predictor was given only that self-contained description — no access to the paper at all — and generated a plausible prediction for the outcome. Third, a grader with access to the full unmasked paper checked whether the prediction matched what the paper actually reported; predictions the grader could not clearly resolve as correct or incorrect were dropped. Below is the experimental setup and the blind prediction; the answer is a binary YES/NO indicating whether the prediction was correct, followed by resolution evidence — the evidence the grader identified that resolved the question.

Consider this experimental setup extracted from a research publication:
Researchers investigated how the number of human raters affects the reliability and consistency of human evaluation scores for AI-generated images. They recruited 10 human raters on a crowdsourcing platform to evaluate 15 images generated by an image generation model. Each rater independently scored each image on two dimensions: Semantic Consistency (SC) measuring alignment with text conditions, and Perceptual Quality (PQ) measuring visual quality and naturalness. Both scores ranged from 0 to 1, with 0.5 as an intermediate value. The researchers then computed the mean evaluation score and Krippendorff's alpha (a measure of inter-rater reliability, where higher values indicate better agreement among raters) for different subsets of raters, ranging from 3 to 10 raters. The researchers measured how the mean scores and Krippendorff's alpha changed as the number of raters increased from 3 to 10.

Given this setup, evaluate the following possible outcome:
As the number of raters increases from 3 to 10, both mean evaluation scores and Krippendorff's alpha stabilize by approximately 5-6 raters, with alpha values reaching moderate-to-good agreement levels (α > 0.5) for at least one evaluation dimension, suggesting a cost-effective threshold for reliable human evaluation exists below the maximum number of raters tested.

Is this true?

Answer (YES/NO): NO